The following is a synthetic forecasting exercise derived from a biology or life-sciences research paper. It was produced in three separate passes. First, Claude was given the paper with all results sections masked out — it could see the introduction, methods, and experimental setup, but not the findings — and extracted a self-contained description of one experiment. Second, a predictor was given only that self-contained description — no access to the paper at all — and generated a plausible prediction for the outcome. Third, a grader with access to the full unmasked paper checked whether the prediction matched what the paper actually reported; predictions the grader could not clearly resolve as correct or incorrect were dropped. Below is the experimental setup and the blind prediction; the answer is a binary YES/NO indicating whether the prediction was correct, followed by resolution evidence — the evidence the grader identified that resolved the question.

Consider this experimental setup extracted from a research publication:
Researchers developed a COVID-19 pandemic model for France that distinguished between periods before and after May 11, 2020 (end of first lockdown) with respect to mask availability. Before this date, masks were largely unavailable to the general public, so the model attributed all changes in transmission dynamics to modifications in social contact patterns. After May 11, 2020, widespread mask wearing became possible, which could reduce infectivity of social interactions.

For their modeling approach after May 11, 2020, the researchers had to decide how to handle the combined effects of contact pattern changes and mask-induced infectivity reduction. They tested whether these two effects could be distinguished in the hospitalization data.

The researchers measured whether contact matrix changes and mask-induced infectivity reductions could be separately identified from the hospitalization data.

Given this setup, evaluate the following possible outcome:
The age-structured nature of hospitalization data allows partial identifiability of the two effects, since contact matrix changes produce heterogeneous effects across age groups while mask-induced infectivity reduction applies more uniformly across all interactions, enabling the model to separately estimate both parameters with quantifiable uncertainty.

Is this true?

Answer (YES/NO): NO